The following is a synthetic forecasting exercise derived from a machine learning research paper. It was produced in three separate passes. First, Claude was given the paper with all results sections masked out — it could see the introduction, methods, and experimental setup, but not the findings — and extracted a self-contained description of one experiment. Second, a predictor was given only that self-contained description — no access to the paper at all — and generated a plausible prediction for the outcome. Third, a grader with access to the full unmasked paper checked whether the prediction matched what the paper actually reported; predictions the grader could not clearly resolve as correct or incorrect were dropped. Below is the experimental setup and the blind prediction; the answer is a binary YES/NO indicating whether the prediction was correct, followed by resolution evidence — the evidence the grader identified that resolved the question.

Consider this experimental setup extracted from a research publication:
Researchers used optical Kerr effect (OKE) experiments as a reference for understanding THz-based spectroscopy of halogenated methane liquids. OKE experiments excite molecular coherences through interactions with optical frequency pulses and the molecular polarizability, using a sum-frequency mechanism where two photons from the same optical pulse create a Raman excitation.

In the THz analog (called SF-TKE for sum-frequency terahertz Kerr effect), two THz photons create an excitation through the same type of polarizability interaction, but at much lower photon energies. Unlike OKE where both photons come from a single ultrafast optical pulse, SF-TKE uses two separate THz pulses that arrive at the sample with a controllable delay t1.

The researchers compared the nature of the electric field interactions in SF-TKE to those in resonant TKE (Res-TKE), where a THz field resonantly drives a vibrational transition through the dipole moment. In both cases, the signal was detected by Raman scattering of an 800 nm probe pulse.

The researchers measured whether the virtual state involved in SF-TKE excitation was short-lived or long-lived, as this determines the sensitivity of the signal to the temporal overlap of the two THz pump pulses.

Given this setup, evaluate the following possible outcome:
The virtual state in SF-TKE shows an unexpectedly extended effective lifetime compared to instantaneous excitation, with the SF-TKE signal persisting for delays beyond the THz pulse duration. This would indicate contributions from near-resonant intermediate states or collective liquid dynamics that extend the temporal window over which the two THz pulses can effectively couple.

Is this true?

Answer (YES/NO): NO